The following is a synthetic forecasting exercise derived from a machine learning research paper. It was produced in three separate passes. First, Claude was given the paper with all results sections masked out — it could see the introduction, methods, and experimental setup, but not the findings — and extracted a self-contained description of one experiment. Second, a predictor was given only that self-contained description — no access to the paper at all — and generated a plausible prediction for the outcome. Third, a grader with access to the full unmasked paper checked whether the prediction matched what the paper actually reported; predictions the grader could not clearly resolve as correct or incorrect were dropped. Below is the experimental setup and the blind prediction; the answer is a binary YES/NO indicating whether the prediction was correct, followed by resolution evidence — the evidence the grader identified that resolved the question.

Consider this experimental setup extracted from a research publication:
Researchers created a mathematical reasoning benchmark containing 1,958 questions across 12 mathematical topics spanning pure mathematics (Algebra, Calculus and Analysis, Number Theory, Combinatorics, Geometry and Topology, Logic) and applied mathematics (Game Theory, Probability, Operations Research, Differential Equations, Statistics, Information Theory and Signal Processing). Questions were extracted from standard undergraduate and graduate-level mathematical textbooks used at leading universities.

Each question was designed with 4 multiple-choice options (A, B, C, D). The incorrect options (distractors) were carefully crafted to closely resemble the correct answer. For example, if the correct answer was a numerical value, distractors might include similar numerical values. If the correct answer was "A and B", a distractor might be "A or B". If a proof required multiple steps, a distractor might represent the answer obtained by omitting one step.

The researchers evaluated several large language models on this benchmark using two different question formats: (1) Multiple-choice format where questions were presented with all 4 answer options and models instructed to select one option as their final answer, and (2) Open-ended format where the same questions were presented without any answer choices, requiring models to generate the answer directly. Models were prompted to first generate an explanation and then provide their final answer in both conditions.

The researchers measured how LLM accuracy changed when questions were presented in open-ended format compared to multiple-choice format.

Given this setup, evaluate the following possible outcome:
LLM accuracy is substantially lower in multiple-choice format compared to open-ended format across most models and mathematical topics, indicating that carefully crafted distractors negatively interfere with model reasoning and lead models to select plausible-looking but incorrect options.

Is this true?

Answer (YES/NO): NO